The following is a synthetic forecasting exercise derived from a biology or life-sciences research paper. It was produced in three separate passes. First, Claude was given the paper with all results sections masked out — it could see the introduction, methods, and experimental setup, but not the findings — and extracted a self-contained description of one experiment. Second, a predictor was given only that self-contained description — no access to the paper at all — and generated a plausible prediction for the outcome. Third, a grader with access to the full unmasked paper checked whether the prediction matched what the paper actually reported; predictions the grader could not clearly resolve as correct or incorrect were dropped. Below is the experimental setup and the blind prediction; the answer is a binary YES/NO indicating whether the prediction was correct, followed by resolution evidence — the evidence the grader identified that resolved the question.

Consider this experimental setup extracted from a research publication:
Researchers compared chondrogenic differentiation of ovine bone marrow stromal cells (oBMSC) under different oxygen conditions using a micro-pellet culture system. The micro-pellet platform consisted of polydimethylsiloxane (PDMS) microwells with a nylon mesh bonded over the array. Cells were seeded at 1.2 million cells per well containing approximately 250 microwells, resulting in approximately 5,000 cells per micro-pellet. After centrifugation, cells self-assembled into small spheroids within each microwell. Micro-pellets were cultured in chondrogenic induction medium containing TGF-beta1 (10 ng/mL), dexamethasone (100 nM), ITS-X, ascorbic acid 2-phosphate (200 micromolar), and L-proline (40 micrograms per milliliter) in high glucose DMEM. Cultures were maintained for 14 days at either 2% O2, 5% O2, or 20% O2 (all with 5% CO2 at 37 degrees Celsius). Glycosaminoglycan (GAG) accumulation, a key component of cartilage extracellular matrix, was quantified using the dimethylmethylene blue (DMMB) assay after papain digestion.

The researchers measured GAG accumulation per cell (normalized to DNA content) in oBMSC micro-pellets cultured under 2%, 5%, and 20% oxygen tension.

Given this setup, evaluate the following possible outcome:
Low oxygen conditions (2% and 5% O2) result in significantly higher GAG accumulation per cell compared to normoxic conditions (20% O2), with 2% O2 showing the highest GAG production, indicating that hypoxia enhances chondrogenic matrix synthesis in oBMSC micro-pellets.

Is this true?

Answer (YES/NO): YES